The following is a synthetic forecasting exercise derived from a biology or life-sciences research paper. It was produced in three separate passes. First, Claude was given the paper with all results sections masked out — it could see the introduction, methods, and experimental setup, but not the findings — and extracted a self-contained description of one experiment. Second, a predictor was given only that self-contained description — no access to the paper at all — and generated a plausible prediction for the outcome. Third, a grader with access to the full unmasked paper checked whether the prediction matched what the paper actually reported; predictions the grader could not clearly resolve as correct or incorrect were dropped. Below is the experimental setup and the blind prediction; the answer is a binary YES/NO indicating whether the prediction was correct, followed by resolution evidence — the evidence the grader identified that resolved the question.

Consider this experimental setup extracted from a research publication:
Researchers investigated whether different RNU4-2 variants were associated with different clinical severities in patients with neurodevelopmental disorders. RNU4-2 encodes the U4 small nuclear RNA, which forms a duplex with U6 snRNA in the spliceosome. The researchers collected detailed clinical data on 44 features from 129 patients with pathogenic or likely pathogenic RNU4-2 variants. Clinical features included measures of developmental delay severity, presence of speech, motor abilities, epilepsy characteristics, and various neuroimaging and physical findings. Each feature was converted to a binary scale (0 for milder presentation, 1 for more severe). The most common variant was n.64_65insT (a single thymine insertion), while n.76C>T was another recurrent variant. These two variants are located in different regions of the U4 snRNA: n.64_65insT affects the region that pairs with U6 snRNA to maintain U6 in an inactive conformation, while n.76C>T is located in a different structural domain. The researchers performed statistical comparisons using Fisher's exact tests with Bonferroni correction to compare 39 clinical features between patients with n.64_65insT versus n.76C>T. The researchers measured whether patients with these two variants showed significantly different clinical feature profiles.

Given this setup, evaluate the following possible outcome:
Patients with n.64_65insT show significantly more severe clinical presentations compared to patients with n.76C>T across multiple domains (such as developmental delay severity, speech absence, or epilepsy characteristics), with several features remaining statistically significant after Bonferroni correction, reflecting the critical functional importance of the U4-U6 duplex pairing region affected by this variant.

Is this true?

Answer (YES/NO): YES